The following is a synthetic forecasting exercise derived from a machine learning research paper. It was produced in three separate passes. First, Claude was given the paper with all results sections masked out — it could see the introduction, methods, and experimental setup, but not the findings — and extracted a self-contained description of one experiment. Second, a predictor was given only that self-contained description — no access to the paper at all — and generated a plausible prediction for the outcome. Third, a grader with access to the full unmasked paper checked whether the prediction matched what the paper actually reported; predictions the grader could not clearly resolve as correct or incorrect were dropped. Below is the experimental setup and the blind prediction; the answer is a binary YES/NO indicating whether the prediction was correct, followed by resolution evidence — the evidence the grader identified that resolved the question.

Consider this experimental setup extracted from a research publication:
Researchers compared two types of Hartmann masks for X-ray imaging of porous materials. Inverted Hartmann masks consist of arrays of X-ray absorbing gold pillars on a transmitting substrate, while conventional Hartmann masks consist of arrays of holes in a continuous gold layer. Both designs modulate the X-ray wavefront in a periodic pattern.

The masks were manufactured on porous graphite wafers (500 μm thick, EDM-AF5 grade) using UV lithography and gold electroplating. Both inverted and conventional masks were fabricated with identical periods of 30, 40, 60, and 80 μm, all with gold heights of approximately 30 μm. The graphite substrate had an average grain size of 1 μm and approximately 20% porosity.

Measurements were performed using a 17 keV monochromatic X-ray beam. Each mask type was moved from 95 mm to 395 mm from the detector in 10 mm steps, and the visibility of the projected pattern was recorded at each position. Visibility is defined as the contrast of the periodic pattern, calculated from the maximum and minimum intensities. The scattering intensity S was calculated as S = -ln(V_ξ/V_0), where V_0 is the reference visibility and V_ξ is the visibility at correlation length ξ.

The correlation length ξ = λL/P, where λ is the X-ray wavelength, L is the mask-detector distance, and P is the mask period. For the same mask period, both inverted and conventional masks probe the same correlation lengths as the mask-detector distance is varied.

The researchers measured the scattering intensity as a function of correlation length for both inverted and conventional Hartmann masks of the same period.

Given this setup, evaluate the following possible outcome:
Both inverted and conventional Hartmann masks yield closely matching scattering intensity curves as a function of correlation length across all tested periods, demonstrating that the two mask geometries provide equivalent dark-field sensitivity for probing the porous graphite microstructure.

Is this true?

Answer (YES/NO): NO